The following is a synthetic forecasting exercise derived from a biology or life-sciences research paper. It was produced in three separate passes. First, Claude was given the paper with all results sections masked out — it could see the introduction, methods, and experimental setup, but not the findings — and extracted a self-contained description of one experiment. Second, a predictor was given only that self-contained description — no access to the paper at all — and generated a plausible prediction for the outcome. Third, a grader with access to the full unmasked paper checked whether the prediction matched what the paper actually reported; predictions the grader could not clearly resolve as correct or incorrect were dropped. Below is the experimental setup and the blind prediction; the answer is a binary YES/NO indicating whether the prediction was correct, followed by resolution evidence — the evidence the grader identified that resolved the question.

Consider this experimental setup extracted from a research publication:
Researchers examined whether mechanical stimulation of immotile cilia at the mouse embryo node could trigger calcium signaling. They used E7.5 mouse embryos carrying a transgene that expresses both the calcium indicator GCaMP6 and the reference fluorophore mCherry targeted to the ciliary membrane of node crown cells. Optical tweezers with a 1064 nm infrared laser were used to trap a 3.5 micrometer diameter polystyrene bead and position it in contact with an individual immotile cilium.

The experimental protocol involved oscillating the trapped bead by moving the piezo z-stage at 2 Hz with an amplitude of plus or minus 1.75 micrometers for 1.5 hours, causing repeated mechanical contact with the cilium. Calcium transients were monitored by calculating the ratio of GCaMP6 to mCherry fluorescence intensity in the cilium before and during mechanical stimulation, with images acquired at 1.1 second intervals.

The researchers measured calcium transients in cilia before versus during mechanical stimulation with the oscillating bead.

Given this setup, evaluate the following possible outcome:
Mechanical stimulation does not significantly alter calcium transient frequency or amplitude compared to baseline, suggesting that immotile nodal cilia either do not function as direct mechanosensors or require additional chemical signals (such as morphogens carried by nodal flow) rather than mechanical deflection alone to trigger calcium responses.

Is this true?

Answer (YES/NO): NO